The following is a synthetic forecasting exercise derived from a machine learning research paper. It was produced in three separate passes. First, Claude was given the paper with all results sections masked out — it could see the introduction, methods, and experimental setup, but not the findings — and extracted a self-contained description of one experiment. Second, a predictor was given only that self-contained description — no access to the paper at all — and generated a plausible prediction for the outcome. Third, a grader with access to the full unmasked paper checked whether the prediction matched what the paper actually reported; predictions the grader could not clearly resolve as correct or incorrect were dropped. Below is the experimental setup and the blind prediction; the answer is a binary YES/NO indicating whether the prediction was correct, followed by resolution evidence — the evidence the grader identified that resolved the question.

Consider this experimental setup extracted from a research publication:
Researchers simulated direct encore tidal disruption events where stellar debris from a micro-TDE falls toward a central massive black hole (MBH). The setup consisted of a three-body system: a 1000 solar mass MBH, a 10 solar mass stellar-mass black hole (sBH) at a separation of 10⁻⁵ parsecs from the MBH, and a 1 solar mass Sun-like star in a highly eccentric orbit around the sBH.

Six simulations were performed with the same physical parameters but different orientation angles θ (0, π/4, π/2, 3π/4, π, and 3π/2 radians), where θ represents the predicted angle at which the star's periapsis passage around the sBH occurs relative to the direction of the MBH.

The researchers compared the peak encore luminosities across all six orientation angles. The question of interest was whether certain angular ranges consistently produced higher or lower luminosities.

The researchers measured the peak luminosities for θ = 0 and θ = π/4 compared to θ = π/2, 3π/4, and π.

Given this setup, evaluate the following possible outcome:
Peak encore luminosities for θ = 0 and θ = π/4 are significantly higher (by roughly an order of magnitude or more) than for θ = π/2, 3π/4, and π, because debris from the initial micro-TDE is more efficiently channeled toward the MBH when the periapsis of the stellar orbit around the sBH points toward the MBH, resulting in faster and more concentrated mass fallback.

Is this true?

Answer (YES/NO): NO